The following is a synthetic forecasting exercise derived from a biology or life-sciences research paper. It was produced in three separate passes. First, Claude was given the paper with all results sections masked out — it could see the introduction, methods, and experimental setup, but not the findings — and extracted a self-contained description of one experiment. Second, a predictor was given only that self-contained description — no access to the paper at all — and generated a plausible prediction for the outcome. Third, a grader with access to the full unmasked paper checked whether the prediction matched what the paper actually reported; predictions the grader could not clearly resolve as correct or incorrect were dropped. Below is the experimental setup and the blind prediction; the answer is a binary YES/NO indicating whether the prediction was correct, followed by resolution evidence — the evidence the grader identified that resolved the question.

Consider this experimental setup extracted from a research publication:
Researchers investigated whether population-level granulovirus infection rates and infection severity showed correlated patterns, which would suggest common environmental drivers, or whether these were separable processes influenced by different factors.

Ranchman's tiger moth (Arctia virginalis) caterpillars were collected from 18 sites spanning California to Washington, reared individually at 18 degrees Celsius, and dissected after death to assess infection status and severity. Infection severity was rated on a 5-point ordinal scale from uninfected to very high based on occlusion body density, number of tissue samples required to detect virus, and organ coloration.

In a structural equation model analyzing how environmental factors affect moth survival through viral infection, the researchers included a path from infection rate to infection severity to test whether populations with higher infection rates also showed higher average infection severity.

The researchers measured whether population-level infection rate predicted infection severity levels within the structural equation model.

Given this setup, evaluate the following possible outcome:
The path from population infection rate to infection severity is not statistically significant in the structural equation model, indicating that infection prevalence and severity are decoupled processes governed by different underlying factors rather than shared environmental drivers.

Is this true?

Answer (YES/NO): NO